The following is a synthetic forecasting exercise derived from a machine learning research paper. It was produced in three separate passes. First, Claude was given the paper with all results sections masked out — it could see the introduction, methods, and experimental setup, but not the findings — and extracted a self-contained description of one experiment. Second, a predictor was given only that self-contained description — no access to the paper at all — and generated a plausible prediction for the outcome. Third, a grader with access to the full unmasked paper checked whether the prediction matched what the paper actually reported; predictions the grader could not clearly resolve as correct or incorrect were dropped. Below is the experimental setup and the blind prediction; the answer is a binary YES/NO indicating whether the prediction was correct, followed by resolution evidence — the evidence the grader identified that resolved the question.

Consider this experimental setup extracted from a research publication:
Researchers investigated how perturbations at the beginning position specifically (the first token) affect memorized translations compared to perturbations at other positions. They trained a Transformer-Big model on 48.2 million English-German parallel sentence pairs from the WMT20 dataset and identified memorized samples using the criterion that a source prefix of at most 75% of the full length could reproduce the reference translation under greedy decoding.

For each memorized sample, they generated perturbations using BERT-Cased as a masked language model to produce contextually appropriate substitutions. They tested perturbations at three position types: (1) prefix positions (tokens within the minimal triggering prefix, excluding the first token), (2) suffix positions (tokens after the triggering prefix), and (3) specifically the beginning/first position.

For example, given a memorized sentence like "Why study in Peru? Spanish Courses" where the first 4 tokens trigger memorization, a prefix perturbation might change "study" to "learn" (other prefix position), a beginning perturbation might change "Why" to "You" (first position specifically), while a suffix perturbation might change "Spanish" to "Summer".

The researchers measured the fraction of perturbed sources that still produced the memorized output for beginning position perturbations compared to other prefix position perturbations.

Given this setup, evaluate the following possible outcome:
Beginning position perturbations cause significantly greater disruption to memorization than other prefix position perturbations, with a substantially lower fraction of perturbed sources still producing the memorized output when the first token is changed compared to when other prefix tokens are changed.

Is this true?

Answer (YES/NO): YES